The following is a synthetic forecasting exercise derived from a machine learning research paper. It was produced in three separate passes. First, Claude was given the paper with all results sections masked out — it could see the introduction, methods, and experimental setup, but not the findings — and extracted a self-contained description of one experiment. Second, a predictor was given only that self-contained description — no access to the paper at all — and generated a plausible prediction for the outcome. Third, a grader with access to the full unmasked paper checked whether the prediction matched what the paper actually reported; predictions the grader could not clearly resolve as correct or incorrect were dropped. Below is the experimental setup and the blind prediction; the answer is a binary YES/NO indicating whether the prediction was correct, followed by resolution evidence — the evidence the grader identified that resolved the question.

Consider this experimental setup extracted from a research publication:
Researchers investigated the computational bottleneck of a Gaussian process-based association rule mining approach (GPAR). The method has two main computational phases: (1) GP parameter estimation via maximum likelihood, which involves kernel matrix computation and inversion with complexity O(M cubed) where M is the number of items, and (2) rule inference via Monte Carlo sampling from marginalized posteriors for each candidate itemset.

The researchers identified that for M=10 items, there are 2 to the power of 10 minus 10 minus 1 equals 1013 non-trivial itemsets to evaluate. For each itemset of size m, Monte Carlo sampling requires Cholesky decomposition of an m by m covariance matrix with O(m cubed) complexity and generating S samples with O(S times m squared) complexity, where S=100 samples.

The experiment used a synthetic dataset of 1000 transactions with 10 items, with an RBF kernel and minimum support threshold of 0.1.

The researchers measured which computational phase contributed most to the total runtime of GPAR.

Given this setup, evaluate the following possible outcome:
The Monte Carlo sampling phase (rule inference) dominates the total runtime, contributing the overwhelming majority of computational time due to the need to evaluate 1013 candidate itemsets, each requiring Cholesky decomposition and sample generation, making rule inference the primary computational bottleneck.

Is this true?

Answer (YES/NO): YES